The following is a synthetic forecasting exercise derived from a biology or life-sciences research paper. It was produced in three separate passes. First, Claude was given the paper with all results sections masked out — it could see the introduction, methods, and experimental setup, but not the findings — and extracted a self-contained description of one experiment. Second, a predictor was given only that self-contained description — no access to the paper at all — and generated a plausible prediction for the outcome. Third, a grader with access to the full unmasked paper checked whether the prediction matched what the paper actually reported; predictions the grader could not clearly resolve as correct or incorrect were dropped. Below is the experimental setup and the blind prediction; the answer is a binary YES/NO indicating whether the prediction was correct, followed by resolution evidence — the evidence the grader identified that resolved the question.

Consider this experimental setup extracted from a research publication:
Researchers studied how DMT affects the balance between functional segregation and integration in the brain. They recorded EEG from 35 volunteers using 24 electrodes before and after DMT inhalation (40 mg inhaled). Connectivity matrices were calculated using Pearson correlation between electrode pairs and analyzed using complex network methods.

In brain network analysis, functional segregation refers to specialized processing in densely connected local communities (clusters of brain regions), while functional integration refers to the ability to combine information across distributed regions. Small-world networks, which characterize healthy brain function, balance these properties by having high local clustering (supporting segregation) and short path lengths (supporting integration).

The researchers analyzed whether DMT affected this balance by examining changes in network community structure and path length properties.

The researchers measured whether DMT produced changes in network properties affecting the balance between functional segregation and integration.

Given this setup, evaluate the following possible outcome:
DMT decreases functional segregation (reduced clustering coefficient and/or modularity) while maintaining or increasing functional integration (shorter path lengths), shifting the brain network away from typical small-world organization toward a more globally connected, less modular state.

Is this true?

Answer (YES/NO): NO